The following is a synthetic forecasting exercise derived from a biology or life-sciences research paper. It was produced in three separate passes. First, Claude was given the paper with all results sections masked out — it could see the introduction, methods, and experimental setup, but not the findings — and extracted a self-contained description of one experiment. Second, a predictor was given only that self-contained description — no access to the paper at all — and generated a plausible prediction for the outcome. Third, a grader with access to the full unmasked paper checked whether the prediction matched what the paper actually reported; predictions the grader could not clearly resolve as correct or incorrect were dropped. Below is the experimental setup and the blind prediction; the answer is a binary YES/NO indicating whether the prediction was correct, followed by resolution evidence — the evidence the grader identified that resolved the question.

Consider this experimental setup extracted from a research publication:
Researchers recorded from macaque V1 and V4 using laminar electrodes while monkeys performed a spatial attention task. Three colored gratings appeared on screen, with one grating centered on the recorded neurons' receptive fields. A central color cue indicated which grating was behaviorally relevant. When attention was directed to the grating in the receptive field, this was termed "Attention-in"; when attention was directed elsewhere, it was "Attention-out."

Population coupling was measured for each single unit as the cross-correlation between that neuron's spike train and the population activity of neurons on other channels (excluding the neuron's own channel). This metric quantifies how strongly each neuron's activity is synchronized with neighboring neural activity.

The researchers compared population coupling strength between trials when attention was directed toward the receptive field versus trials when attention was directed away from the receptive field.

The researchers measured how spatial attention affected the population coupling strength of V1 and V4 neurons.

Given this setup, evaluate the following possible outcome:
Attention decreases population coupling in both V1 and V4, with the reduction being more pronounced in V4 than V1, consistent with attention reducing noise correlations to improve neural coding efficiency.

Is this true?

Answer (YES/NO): NO